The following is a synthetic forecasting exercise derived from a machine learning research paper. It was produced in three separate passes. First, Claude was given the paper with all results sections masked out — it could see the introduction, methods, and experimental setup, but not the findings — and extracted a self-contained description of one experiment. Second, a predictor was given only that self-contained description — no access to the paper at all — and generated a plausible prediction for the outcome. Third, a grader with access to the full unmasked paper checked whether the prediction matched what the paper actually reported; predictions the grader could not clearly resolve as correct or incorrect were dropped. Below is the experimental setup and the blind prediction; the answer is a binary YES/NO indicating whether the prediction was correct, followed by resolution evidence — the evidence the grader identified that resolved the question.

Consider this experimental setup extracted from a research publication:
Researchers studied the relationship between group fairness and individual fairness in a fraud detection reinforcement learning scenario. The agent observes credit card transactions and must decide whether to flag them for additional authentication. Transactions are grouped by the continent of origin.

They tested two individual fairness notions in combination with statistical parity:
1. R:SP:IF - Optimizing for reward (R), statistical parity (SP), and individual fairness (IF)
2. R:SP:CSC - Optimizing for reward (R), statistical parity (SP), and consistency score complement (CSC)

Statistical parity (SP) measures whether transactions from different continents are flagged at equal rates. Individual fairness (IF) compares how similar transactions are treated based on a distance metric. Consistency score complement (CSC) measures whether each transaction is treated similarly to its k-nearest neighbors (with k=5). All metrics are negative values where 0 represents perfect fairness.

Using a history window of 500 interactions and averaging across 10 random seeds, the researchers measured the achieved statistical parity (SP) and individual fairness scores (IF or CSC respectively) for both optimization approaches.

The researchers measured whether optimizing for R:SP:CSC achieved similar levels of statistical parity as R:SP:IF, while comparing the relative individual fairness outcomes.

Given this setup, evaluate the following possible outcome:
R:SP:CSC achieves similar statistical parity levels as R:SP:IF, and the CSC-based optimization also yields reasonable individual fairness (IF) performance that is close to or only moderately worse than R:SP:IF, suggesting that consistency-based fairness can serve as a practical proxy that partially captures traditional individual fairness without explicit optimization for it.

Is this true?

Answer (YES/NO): NO